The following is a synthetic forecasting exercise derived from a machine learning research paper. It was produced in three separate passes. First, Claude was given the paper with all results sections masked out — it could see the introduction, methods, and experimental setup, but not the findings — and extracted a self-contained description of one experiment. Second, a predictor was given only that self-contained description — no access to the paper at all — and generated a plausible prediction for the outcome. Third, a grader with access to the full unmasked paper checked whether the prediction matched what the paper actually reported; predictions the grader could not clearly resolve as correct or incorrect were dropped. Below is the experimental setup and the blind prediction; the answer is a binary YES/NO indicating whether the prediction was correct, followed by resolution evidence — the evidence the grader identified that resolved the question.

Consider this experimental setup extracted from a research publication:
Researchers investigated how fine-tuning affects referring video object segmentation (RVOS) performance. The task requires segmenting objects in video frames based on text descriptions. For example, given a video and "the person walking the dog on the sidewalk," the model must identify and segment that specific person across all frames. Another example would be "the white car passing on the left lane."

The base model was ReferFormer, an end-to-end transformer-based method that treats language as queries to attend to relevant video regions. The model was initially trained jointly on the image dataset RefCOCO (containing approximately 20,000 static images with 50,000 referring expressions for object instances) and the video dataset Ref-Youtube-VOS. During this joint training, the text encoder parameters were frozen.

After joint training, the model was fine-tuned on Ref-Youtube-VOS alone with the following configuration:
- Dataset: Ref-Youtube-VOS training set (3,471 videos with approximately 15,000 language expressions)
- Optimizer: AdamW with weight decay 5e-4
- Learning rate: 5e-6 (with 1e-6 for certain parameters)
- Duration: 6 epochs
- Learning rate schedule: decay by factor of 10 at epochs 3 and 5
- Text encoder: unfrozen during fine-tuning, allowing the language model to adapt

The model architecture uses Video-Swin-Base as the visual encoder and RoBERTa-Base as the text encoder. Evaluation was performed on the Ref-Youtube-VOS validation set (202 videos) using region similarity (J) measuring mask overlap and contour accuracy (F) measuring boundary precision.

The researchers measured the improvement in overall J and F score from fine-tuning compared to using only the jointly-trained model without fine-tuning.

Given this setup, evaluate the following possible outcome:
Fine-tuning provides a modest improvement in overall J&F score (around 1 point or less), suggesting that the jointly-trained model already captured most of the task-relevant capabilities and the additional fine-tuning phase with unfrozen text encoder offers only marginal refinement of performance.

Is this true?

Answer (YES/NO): YES